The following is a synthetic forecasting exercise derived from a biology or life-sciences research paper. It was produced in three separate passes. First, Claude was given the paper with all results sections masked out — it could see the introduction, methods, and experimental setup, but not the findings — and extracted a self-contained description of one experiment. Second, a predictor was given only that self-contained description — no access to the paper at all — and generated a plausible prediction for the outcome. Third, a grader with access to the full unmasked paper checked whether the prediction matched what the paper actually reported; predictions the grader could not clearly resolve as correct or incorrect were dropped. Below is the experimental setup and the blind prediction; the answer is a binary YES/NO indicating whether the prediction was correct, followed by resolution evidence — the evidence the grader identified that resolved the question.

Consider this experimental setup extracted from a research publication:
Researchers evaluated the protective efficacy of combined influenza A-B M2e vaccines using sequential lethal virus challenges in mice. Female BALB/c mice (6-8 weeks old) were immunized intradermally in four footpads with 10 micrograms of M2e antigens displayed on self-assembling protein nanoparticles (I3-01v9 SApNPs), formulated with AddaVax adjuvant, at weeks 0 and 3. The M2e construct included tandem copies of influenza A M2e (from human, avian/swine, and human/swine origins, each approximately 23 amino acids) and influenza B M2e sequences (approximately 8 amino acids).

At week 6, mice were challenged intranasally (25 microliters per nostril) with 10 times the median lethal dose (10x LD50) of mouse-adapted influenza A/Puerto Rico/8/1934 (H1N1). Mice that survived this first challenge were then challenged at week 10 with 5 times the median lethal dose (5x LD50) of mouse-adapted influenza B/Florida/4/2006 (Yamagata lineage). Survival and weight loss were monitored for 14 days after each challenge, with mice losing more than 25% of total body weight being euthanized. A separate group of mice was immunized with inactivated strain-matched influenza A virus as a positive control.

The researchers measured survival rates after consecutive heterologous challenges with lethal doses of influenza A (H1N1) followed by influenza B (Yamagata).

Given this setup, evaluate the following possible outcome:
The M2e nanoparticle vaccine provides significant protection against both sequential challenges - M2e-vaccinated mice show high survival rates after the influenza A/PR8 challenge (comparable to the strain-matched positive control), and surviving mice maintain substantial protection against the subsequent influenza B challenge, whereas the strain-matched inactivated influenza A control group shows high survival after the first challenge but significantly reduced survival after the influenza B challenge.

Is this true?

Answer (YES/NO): YES